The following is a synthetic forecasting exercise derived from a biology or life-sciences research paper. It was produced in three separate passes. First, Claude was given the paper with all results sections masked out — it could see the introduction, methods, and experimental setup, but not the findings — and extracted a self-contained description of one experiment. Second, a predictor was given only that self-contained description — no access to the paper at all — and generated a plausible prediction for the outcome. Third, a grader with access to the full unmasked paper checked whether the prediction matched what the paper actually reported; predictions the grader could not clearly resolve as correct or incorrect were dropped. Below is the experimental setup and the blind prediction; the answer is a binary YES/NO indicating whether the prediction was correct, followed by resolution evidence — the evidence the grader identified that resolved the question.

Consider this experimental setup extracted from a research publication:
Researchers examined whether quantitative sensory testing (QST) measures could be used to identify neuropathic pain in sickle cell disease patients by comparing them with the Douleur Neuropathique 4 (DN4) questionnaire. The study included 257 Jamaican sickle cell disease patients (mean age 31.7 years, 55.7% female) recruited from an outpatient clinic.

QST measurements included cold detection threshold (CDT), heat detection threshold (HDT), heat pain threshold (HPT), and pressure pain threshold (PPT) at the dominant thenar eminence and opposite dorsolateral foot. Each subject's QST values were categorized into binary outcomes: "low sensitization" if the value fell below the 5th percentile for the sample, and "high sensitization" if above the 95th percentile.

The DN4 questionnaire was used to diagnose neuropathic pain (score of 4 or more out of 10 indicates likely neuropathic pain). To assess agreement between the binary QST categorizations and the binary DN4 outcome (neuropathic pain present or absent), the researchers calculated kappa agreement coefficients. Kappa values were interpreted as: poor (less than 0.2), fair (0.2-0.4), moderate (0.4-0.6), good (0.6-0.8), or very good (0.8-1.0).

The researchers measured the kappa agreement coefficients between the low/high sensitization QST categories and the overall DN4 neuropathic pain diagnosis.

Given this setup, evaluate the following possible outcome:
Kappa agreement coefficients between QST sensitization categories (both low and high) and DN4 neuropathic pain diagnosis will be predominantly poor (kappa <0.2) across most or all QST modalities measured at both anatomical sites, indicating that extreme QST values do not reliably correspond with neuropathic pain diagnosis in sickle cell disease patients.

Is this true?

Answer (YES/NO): YES